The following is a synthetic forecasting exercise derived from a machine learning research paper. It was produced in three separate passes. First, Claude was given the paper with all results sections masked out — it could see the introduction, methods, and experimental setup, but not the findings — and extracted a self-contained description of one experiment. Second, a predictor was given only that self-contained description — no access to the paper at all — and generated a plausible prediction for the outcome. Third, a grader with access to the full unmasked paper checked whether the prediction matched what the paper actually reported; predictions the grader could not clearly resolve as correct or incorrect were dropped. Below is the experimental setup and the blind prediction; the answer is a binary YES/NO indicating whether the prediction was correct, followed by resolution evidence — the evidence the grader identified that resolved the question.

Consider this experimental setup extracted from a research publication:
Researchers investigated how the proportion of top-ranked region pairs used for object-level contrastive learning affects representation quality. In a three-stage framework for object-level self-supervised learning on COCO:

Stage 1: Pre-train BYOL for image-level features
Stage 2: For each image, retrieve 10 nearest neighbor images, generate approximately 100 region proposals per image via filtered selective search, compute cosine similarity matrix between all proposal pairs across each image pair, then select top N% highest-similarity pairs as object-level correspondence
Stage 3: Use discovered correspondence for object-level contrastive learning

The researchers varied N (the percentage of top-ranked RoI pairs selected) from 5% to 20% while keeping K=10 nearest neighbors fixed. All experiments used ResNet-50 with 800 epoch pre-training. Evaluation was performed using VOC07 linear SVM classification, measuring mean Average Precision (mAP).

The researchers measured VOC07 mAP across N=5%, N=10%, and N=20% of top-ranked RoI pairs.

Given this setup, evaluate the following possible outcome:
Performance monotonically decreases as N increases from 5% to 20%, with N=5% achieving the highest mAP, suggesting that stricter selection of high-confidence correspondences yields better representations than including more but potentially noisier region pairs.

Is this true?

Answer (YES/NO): NO